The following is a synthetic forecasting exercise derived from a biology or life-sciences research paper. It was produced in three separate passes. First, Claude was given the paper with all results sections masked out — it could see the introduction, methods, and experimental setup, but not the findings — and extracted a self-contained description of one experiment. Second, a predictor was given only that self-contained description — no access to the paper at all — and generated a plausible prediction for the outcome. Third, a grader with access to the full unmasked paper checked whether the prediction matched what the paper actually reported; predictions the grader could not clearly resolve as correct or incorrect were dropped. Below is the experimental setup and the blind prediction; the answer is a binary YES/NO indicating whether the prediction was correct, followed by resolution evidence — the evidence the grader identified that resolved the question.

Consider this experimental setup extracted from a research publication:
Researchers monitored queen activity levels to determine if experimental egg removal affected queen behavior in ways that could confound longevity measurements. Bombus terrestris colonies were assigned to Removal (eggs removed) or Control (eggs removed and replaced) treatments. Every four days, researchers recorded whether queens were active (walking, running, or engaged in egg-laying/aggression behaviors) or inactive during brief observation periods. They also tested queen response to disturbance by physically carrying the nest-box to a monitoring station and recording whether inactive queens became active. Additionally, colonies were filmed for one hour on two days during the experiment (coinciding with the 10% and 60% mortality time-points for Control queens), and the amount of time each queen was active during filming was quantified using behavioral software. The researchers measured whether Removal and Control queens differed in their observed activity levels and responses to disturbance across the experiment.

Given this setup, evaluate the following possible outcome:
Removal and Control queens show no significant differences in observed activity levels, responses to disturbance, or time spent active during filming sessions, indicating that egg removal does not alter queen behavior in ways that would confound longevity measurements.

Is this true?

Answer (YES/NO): YES